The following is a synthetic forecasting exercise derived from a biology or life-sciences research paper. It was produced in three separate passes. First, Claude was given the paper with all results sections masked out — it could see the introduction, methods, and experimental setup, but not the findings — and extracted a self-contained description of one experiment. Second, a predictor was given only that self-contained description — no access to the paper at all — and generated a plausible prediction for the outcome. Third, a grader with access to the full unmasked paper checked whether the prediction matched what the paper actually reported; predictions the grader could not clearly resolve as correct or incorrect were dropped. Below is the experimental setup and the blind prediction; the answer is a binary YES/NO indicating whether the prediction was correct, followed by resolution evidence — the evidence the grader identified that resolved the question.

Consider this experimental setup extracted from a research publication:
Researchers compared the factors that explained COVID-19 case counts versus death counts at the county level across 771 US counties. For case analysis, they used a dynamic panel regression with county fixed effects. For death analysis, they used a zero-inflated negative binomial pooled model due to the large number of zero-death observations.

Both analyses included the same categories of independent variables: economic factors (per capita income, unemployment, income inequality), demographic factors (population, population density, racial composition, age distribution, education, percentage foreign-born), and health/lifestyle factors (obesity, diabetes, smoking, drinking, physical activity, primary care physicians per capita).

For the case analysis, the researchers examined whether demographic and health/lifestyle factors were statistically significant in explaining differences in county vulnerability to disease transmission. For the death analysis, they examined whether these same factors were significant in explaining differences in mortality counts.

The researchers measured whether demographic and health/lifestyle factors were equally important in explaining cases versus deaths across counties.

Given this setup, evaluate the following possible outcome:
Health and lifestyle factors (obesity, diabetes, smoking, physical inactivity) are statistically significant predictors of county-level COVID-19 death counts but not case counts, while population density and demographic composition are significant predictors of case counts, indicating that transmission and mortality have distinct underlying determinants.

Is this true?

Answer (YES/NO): NO